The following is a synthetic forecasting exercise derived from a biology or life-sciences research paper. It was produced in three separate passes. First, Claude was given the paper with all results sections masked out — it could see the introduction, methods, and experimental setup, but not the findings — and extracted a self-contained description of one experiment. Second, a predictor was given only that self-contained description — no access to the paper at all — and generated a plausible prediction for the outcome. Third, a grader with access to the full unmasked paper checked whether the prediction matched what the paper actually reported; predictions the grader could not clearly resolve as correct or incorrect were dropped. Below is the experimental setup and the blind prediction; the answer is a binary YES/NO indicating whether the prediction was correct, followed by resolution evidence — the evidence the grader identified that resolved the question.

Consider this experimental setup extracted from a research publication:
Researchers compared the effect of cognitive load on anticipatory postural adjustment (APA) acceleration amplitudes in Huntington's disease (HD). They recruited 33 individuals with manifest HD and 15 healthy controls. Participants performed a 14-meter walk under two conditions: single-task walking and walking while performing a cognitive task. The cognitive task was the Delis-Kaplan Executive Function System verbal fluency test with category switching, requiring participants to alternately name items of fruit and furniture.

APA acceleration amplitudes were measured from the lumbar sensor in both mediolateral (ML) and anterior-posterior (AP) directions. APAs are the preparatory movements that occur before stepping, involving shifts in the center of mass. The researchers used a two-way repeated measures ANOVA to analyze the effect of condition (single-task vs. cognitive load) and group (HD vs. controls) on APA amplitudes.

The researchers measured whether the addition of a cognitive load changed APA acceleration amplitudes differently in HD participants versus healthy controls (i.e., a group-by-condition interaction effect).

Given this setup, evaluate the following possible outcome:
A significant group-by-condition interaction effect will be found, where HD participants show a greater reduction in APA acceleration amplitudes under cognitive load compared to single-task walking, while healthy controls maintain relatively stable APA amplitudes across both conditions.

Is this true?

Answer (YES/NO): NO